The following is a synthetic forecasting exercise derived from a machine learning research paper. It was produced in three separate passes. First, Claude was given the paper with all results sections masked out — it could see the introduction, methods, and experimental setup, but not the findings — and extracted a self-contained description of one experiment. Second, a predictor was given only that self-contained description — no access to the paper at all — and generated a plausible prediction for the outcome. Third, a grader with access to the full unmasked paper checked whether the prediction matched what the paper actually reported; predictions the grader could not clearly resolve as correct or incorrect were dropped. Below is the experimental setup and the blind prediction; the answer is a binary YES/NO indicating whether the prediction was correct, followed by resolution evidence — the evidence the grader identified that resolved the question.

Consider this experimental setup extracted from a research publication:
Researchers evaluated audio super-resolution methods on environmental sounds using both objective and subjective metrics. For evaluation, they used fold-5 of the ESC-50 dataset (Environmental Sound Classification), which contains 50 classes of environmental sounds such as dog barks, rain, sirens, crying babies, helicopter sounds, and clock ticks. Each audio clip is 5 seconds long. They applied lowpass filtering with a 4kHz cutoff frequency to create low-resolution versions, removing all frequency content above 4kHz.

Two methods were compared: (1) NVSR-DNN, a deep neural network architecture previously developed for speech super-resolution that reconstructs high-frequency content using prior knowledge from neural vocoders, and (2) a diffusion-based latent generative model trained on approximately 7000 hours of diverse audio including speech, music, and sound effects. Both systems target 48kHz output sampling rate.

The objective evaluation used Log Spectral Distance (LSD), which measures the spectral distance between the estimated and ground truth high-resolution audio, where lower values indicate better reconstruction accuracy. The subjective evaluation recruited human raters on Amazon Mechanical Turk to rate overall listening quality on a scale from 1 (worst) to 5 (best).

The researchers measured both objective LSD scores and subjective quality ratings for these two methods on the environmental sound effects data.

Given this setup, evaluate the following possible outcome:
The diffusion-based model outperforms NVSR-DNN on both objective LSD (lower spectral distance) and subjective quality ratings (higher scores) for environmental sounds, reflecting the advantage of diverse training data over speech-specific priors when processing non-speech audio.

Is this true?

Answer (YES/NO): NO